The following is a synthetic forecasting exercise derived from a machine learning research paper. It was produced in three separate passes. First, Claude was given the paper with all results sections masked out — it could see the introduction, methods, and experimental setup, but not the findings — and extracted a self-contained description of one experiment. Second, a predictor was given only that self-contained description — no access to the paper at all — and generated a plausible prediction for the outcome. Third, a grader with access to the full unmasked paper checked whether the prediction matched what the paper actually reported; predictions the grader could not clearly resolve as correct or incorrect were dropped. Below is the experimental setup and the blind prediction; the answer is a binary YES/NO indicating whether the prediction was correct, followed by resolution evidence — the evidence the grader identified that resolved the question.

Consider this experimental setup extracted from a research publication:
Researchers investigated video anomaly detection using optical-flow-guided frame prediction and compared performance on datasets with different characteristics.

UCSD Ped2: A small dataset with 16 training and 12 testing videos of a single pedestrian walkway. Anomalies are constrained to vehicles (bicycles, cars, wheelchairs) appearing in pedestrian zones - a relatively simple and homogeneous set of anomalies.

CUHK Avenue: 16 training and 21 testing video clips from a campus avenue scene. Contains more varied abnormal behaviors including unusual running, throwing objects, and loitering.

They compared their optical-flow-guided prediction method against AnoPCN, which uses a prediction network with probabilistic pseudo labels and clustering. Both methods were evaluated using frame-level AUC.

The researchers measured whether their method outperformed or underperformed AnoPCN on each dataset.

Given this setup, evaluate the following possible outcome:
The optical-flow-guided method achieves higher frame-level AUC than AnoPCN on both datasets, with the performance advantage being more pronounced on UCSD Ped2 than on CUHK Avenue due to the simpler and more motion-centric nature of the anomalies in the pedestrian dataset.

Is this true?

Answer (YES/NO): NO